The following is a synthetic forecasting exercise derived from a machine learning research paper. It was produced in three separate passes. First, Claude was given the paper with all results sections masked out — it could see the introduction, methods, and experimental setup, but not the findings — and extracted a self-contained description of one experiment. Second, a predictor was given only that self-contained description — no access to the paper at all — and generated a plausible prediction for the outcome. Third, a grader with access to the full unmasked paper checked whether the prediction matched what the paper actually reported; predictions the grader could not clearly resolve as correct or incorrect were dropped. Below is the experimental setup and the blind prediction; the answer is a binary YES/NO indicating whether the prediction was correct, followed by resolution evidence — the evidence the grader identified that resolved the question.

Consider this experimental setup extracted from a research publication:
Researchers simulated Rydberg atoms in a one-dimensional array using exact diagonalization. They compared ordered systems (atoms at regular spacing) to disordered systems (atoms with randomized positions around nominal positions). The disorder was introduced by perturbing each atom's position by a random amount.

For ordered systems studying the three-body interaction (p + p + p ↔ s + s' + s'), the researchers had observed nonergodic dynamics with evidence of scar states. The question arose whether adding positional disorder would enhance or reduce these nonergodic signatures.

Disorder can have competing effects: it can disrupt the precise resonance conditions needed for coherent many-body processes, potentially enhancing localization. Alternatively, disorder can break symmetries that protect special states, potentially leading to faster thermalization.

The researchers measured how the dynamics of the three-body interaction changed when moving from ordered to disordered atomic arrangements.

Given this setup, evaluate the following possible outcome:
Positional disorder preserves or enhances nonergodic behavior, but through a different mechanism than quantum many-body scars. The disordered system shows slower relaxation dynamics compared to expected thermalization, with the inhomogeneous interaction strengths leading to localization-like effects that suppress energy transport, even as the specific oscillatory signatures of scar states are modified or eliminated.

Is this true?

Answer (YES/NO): NO